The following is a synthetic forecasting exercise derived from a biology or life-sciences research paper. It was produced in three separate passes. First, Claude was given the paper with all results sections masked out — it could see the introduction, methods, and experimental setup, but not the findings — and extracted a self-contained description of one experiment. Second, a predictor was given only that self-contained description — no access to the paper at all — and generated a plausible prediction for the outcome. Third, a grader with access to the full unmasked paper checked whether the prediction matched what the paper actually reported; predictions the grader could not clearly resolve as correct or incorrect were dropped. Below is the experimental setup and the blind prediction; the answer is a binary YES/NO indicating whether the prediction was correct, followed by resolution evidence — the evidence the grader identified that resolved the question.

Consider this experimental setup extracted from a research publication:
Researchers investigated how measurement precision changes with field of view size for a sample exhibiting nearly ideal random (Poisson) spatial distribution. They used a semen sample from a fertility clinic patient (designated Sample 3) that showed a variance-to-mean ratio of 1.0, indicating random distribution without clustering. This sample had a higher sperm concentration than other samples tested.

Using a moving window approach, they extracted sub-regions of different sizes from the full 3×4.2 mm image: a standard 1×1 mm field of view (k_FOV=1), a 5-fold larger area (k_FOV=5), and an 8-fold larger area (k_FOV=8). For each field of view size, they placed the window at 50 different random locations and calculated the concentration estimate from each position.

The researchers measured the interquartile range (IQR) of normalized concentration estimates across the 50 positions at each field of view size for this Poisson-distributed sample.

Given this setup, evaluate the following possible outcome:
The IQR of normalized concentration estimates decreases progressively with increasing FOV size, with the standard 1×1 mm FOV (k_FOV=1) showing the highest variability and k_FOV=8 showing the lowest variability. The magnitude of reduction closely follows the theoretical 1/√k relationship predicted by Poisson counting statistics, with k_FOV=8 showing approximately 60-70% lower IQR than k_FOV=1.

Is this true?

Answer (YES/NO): NO